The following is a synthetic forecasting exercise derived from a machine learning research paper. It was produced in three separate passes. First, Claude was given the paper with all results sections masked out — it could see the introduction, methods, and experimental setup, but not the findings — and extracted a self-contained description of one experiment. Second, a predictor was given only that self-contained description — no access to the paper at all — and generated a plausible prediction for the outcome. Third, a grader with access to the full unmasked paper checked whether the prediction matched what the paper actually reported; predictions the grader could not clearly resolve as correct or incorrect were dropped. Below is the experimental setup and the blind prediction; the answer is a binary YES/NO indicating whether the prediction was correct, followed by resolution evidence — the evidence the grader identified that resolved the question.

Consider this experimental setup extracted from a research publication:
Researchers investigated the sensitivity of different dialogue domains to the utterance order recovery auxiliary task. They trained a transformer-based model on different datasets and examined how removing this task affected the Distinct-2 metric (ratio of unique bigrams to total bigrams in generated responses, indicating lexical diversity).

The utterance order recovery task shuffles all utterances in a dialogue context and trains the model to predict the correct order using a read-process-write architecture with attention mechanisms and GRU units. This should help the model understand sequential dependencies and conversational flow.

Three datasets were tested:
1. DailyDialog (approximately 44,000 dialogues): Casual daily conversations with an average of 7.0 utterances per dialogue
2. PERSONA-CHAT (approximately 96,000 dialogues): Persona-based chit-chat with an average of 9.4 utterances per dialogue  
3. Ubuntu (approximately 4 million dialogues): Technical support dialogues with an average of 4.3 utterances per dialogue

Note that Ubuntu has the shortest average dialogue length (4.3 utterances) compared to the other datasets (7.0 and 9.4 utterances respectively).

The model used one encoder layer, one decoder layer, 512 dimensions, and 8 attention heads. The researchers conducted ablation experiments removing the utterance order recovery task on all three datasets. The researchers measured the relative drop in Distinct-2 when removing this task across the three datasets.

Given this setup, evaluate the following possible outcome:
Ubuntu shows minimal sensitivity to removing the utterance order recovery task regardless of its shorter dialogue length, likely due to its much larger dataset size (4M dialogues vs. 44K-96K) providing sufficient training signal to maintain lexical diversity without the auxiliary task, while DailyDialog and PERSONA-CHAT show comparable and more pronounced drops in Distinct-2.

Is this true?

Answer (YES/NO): NO